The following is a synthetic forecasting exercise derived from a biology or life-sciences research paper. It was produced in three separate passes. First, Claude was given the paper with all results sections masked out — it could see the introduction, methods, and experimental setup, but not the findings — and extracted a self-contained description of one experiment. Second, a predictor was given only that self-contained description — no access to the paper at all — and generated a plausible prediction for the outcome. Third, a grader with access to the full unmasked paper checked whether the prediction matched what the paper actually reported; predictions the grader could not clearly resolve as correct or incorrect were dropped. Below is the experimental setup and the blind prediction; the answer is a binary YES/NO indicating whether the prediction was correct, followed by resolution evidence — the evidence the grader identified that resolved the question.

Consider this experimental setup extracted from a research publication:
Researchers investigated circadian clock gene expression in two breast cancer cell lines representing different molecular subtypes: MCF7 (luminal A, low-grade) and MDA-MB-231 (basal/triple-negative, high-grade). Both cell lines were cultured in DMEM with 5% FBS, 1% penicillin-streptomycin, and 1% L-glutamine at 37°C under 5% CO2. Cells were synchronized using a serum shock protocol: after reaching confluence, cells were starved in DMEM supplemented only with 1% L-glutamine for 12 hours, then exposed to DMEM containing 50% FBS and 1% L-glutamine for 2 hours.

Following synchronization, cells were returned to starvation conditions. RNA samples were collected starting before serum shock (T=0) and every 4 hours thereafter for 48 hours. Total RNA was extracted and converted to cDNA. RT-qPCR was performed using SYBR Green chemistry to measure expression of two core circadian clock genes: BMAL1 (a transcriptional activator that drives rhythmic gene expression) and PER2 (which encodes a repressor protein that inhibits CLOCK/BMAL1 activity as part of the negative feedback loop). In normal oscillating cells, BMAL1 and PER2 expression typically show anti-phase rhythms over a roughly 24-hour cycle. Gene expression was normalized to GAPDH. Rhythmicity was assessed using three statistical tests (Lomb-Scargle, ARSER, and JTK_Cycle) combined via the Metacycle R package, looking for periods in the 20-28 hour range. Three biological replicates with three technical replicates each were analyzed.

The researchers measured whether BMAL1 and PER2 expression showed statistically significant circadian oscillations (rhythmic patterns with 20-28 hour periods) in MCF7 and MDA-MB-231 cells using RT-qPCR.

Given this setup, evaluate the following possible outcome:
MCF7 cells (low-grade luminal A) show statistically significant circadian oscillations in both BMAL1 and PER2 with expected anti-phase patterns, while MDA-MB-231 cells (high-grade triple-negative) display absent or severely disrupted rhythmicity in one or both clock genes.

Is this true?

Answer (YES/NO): NO